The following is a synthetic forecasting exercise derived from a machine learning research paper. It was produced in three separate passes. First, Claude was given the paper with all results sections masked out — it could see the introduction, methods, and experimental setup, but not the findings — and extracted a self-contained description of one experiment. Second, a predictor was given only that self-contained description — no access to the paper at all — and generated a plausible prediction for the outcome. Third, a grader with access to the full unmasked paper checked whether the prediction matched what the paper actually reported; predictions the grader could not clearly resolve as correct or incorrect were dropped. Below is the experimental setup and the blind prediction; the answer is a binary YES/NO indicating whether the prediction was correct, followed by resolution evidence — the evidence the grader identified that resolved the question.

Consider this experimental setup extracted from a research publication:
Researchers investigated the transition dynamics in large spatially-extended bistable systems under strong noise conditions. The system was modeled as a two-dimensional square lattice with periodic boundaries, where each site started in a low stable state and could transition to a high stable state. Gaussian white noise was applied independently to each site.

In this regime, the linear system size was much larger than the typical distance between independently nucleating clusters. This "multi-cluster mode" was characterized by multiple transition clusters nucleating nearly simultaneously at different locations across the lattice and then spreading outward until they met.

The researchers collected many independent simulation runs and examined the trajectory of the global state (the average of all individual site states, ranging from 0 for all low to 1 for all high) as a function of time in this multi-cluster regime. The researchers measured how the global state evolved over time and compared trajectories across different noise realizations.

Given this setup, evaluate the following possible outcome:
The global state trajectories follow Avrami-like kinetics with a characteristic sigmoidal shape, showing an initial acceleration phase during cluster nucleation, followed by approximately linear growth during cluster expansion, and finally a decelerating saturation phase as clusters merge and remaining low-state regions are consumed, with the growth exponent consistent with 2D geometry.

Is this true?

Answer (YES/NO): YES